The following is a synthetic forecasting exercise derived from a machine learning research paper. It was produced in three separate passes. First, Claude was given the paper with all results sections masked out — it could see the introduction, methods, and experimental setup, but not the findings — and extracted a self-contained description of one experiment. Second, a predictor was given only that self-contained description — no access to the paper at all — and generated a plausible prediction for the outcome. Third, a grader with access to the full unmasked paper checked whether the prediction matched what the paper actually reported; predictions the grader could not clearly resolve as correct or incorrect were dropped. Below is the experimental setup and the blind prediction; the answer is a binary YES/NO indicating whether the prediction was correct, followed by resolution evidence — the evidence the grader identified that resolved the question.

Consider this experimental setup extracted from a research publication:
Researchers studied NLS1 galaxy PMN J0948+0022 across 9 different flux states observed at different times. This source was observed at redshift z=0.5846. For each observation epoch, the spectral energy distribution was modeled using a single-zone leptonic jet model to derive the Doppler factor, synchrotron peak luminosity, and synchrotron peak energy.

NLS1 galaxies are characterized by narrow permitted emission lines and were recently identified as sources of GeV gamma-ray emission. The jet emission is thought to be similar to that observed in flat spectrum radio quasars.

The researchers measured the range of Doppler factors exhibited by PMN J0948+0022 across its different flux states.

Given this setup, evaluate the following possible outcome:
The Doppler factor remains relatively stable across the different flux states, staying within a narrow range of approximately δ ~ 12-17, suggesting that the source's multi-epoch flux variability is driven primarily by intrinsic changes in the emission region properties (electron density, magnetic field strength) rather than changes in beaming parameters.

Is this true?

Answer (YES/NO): NO